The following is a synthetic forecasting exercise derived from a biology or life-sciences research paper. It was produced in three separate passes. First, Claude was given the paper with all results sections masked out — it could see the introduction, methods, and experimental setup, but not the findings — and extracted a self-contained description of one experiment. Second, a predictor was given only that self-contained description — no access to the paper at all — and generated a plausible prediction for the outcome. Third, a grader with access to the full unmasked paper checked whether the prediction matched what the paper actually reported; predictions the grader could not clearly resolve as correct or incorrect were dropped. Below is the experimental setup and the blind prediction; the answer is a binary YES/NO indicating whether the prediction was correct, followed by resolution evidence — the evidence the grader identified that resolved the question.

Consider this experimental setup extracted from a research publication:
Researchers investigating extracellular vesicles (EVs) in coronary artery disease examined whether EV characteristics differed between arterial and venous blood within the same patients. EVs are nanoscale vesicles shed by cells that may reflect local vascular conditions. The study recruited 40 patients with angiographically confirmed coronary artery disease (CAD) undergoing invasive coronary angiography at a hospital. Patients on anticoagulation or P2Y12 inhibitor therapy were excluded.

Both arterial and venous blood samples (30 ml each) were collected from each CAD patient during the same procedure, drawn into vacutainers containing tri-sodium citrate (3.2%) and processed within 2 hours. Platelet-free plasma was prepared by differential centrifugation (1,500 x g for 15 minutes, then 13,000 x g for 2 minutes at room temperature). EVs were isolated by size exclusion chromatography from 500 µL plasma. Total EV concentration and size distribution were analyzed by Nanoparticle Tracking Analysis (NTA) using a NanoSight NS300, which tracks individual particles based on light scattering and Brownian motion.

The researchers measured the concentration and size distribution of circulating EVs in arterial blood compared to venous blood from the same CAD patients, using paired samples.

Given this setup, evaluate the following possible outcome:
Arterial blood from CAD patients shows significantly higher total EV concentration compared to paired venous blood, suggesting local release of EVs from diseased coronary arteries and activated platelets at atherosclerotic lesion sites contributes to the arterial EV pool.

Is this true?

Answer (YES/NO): NO